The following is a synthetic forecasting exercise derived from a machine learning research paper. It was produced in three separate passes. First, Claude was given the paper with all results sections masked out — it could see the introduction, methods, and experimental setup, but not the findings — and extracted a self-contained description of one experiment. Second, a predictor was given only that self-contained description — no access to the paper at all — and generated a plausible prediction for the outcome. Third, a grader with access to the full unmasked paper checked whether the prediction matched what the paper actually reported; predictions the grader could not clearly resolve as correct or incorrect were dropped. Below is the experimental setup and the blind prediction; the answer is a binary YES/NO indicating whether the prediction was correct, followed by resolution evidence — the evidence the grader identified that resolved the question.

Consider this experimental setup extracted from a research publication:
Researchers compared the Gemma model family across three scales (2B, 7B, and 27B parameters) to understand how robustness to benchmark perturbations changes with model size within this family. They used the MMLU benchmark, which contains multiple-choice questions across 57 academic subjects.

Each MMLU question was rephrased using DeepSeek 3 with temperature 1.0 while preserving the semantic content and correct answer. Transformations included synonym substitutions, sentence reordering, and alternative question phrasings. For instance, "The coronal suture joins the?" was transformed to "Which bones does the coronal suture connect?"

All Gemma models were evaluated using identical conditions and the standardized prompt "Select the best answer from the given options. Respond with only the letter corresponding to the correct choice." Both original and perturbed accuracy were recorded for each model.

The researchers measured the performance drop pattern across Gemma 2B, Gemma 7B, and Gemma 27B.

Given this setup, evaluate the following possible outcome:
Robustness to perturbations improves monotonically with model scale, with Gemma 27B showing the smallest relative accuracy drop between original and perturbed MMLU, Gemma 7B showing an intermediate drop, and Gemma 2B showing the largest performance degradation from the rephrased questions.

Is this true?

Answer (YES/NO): NO